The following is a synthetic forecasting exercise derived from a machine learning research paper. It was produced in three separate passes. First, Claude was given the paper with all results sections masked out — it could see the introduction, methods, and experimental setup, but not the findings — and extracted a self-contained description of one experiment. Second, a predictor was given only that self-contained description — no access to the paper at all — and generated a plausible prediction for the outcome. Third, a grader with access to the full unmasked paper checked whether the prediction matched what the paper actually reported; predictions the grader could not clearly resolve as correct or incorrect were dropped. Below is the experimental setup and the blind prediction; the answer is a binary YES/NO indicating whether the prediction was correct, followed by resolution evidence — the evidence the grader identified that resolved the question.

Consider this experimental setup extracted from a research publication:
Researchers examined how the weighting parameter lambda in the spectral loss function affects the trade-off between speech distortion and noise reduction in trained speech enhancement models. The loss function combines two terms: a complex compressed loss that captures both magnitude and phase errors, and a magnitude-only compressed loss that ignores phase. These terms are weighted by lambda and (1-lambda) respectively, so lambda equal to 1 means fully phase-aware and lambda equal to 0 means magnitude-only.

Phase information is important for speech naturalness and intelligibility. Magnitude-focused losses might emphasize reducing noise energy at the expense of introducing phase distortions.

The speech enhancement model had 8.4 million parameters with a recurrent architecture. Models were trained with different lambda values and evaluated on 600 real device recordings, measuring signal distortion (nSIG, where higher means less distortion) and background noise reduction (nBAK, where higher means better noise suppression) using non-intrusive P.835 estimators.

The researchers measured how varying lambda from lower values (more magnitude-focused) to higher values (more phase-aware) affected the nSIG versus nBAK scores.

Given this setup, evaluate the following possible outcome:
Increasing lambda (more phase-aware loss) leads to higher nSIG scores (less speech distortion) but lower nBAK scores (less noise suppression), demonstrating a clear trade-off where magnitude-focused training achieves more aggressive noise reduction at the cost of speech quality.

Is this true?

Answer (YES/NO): NO